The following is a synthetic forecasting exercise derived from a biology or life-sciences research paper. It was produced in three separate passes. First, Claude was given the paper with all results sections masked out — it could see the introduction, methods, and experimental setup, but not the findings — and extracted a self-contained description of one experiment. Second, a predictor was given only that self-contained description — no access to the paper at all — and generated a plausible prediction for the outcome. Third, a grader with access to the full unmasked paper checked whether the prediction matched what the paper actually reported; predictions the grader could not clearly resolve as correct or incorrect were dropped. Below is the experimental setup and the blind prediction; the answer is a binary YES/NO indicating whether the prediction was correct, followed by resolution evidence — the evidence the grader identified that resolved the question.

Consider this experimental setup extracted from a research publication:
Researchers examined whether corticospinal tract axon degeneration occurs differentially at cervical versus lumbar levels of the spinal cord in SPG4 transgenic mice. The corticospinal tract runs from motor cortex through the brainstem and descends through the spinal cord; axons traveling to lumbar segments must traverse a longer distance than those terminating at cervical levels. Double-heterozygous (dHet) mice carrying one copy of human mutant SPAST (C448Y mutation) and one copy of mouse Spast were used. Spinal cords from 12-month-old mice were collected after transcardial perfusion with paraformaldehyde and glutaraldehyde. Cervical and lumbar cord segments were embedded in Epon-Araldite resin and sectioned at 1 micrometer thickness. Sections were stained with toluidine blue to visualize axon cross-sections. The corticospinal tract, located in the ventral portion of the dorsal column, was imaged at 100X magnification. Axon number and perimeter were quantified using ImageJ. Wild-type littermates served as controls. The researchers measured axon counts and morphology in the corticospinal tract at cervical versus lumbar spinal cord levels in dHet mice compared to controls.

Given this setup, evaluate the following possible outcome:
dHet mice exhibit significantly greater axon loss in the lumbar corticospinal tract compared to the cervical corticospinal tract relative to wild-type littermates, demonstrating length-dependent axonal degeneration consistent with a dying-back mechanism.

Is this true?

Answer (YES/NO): YES